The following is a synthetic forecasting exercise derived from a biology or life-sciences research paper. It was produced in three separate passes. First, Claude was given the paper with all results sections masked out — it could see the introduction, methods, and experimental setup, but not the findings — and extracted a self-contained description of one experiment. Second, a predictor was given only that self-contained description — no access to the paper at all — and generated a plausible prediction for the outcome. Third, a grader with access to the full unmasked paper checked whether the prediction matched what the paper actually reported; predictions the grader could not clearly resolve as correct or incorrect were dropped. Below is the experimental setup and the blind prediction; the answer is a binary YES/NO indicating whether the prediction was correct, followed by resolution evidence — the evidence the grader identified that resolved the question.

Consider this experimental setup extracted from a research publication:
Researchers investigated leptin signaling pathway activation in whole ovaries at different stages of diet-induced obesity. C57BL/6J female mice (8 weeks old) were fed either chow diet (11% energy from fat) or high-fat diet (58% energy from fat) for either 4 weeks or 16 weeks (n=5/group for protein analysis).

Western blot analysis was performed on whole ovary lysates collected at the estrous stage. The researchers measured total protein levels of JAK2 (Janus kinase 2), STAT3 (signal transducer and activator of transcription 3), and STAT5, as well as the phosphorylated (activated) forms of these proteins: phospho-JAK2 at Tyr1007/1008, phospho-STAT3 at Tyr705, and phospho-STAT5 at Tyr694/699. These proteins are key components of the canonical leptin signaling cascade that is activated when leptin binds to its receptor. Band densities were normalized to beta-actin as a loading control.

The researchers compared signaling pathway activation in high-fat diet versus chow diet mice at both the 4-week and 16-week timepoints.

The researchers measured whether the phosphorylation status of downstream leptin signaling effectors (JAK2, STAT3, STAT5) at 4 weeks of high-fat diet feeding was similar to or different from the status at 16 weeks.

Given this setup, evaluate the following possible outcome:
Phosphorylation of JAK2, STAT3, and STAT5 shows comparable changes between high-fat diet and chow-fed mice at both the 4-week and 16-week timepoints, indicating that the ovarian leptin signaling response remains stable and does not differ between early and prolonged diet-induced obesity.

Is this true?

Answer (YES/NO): NO